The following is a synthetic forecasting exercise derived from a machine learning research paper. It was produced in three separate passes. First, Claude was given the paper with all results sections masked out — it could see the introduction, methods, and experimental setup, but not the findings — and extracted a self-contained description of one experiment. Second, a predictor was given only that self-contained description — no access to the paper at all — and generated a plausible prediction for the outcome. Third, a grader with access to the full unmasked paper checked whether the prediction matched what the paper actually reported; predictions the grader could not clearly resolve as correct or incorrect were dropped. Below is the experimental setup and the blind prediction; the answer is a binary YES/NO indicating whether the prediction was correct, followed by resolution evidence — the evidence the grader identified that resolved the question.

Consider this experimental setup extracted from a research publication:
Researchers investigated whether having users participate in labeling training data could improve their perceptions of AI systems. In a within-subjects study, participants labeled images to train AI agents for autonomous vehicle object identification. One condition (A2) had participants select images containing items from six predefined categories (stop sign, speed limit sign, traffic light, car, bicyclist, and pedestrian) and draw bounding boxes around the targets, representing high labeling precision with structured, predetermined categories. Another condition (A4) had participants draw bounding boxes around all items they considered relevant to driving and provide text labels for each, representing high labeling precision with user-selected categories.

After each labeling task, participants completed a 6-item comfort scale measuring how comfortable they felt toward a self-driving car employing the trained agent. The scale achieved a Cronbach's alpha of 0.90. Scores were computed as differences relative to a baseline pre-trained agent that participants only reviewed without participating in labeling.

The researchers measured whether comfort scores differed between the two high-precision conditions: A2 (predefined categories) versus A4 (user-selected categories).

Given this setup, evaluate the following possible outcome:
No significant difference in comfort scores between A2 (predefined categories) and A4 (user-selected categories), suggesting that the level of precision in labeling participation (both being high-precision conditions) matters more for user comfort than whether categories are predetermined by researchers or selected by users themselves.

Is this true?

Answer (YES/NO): YES